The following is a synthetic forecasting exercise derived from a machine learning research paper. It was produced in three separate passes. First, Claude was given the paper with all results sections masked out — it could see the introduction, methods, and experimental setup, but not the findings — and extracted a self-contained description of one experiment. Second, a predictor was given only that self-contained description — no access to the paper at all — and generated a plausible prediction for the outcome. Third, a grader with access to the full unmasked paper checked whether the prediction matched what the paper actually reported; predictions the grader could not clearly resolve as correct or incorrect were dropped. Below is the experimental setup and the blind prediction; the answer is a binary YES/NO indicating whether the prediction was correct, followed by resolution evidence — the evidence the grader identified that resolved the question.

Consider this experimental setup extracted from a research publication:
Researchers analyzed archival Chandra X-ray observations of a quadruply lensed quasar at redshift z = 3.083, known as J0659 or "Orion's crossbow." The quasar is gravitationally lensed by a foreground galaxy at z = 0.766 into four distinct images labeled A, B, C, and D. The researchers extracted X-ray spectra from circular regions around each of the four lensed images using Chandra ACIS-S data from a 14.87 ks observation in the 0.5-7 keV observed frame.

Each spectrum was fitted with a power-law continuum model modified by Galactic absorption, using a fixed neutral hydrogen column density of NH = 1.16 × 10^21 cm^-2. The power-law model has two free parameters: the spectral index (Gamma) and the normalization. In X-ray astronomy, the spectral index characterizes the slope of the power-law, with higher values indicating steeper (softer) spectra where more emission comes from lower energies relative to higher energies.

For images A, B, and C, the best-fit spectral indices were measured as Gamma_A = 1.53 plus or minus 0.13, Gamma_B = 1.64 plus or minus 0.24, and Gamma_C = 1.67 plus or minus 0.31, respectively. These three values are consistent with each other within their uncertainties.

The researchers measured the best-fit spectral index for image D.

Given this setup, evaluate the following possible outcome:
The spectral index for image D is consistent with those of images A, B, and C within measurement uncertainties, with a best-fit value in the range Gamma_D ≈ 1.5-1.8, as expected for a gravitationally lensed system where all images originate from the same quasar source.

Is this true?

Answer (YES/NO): NO